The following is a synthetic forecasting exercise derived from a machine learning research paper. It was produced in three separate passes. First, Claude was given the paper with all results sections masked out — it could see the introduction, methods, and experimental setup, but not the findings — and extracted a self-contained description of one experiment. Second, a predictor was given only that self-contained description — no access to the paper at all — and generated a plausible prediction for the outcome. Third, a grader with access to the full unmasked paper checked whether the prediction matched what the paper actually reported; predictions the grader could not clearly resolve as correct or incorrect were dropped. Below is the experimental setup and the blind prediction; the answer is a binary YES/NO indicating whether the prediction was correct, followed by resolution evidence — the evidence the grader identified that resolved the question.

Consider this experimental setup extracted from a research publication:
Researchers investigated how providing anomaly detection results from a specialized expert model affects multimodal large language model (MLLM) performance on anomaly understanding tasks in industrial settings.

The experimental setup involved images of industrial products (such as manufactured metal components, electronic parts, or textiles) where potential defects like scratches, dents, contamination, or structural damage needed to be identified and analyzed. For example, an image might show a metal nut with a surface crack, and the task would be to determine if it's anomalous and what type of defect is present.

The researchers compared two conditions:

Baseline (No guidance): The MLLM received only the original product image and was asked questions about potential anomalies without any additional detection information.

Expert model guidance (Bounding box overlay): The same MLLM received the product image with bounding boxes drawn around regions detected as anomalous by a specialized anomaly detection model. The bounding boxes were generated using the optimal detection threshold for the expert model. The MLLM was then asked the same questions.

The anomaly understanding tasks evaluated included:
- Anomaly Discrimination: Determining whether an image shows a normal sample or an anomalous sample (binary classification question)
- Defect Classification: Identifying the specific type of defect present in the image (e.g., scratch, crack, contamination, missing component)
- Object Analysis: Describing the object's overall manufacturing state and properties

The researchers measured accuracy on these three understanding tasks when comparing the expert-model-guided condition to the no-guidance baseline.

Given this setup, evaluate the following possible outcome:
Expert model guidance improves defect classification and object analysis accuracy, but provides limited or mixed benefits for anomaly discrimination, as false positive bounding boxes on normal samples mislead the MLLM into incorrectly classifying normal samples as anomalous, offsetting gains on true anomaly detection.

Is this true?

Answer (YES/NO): NO